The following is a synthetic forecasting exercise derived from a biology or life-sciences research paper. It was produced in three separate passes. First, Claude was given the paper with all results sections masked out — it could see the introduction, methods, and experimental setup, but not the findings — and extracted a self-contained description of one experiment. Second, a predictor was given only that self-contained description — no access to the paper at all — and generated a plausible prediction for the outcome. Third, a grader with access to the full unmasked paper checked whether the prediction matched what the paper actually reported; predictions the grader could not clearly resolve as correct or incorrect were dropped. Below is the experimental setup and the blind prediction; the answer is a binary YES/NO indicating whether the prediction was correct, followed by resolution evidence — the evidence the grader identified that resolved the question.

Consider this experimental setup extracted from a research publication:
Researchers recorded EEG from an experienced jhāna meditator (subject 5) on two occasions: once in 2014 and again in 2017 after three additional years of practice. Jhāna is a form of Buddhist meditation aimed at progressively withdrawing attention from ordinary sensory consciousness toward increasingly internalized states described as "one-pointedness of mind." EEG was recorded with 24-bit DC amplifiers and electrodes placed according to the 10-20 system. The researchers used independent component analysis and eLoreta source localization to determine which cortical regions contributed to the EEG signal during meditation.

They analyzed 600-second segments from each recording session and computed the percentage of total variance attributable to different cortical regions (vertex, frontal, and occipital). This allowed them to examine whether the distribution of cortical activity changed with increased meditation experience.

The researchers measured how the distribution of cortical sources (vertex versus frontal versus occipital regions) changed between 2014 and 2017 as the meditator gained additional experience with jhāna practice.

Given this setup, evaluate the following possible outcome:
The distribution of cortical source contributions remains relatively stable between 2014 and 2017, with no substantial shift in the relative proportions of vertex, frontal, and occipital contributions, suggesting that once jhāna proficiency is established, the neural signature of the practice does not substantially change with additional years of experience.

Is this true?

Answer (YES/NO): NO